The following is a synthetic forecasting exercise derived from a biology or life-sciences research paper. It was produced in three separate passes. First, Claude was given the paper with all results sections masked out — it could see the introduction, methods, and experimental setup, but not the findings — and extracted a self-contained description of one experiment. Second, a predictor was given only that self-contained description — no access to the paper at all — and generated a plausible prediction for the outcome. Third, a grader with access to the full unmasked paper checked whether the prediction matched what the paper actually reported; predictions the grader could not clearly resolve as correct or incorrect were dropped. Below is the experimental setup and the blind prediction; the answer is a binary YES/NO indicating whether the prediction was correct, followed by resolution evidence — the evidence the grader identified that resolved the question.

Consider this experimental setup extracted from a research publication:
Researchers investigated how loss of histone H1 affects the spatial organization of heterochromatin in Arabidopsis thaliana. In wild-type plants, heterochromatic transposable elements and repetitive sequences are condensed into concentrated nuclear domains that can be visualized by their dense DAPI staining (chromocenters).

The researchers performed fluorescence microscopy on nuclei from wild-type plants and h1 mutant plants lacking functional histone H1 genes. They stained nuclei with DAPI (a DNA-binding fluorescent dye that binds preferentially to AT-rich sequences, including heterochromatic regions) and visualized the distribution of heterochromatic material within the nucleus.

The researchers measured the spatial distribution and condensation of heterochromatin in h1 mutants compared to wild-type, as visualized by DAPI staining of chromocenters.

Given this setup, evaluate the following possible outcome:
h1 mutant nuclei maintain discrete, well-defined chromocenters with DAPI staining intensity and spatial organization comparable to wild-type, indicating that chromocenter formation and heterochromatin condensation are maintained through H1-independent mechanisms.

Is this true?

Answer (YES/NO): NO